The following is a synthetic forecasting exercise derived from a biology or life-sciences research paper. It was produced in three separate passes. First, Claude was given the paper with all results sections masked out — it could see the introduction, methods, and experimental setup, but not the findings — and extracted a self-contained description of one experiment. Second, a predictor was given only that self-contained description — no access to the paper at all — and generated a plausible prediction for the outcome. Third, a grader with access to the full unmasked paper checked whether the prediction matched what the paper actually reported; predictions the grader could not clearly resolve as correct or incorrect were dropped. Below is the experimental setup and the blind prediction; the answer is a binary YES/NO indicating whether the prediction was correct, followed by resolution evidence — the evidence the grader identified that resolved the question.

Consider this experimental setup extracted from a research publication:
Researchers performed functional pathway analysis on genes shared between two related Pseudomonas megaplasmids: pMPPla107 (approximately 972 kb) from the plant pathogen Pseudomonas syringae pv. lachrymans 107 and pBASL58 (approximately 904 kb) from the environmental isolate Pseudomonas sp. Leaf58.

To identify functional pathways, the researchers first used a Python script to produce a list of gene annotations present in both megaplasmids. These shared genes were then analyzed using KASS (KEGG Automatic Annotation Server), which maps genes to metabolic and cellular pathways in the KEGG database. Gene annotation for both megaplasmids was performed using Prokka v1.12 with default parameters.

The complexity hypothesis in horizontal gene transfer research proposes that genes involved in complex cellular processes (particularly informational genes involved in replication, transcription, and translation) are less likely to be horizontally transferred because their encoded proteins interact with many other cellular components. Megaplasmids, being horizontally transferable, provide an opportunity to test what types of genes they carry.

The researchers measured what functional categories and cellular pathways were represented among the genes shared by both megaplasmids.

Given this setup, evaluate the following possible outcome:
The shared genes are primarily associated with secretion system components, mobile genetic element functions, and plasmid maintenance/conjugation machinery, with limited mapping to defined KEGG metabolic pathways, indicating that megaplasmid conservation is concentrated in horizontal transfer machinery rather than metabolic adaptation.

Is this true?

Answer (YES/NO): NO